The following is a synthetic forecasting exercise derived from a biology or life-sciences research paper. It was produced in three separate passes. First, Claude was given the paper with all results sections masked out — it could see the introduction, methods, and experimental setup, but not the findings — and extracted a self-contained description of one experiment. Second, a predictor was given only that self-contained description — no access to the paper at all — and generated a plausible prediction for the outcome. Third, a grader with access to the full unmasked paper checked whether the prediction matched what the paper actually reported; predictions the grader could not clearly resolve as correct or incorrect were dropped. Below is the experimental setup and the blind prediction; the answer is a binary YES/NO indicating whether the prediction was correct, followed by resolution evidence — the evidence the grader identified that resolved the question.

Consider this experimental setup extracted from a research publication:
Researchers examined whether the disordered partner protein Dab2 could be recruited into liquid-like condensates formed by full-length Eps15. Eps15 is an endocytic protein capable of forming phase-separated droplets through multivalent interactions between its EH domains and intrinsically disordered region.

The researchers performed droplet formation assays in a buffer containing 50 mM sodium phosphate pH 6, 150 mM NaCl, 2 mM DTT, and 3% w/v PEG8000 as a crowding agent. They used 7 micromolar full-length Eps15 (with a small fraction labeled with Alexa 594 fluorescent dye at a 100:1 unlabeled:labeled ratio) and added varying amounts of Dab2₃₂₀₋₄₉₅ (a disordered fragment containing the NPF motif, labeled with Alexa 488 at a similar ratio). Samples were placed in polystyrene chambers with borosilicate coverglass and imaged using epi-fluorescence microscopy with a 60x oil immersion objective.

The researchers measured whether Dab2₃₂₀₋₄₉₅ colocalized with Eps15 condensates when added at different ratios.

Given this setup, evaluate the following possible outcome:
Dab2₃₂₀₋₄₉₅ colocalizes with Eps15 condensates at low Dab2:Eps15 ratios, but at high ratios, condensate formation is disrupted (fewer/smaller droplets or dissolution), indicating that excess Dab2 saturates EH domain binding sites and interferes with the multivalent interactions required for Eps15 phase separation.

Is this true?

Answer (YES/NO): NO